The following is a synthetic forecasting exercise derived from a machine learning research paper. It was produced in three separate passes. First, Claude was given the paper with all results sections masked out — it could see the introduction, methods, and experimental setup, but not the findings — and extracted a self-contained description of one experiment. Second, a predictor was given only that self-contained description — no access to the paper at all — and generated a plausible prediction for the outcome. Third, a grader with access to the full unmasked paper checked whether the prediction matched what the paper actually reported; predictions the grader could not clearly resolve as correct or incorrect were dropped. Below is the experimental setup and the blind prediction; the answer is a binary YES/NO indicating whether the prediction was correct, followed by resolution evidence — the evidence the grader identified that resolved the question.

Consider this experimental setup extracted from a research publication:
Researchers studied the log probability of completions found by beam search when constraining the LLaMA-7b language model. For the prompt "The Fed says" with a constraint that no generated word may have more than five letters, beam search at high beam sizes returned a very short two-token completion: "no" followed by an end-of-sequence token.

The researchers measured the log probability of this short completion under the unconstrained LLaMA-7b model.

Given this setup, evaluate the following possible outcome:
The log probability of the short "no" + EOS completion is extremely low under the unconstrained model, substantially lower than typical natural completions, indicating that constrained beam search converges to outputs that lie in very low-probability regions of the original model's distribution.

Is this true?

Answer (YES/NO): NO